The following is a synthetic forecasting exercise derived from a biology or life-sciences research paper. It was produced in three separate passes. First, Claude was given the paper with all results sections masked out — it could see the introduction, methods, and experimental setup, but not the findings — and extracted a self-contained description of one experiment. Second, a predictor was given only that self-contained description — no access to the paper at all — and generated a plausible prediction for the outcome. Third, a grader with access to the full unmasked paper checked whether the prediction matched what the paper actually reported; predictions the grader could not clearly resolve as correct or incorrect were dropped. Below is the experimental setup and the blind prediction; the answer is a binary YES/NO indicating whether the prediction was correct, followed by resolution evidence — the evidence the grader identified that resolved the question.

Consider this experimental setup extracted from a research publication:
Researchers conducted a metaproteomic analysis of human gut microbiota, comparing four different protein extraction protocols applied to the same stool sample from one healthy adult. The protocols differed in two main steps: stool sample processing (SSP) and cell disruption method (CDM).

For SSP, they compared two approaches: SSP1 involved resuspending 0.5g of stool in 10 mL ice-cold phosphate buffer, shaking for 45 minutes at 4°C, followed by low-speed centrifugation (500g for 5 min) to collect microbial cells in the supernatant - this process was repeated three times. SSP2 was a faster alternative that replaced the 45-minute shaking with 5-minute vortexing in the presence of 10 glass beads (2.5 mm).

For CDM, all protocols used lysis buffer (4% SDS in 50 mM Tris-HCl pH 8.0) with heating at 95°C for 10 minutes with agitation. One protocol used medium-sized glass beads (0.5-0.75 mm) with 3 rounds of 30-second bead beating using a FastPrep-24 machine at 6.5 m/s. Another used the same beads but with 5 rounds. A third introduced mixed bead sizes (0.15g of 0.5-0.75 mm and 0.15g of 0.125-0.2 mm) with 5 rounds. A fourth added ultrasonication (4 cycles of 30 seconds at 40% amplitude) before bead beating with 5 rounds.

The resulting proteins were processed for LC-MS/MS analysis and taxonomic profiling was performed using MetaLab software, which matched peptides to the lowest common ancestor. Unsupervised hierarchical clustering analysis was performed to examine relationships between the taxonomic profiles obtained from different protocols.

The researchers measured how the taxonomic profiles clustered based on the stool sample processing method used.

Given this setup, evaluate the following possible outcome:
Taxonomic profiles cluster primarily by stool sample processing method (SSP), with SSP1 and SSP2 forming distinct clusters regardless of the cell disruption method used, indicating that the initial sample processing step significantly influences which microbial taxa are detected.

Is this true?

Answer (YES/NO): YES